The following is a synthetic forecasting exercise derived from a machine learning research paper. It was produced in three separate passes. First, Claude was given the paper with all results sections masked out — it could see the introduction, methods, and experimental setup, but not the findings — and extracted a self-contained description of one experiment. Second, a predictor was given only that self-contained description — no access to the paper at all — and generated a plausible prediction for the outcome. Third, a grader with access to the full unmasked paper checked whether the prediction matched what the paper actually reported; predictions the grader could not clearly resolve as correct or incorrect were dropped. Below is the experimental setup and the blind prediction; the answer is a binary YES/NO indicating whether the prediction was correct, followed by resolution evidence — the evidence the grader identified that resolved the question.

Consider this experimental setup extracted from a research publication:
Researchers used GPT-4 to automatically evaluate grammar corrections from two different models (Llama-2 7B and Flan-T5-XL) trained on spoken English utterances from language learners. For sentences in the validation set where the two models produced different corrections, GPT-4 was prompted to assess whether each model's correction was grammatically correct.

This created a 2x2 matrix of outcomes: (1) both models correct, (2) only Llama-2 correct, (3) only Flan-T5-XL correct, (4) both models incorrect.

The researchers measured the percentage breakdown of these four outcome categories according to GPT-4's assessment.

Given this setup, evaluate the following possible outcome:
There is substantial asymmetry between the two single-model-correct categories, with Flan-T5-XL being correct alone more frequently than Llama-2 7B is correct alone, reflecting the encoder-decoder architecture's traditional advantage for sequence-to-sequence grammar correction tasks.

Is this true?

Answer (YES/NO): NO